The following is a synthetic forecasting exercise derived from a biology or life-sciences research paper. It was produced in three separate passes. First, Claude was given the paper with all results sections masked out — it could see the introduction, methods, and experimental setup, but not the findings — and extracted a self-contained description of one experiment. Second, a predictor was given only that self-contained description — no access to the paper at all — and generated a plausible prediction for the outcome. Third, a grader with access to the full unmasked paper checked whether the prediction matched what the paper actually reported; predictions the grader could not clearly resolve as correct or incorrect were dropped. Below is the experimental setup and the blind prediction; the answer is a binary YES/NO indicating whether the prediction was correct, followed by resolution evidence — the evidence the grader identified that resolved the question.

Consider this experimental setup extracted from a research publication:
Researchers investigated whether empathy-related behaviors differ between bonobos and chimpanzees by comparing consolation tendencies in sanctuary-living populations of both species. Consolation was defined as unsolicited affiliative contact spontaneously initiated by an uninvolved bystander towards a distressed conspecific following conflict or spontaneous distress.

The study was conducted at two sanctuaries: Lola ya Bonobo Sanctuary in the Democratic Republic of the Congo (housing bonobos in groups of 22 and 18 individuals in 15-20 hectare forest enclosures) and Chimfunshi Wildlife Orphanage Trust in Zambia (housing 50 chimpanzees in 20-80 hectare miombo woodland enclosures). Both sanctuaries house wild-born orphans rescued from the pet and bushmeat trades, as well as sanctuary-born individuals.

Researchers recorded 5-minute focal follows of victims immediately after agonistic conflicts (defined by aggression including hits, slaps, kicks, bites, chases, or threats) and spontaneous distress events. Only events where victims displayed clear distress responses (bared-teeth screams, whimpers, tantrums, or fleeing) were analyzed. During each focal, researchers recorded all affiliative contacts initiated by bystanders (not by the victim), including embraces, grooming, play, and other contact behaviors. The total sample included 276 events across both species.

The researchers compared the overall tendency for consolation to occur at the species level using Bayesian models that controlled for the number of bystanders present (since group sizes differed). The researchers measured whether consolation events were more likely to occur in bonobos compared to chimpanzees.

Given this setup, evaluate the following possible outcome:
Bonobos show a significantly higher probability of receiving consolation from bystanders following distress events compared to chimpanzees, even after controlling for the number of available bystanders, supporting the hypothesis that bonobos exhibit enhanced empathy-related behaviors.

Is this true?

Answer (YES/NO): NO